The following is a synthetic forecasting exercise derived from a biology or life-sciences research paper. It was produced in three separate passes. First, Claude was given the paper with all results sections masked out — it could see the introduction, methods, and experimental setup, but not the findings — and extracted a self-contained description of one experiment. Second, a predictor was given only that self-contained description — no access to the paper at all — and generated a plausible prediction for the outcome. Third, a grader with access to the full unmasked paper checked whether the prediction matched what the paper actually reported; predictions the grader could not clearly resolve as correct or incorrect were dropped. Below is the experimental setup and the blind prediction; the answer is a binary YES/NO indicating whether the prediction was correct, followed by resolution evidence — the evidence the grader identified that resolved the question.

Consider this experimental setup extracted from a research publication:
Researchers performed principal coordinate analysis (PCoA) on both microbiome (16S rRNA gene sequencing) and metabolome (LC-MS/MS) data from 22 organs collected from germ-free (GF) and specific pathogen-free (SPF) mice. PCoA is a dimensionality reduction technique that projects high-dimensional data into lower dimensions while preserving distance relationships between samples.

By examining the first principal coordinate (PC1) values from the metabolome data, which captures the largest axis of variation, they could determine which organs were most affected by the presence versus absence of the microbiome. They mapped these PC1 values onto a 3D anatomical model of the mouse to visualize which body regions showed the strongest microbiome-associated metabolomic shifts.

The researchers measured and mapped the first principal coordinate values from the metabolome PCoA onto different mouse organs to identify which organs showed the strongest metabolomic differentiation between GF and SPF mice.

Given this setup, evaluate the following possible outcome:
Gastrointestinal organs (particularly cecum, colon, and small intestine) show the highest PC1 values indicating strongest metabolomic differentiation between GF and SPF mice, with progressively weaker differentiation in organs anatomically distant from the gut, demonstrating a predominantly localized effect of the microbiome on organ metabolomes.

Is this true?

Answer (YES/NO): NO